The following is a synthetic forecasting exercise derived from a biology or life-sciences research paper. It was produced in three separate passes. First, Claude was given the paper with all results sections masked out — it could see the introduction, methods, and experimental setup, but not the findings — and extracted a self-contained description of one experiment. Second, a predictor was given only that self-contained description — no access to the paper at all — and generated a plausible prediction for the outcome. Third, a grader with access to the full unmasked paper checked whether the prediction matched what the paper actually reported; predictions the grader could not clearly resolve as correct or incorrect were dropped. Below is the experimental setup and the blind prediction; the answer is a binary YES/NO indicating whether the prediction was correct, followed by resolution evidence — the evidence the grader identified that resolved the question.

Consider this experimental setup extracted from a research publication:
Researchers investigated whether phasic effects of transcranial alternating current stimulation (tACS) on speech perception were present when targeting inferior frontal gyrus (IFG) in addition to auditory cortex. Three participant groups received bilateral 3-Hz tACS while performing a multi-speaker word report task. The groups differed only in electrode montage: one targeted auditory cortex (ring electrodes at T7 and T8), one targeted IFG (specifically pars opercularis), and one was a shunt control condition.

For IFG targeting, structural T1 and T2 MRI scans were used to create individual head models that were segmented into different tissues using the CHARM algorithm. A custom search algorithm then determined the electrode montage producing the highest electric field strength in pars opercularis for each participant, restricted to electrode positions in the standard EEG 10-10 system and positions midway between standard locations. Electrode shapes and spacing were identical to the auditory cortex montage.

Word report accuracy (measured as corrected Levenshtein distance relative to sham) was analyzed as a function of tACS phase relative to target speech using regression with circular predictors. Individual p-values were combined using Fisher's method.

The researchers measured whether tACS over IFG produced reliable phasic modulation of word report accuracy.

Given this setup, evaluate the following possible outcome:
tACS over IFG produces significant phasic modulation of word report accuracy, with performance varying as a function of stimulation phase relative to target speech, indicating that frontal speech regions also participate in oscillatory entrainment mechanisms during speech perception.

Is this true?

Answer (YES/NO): NO